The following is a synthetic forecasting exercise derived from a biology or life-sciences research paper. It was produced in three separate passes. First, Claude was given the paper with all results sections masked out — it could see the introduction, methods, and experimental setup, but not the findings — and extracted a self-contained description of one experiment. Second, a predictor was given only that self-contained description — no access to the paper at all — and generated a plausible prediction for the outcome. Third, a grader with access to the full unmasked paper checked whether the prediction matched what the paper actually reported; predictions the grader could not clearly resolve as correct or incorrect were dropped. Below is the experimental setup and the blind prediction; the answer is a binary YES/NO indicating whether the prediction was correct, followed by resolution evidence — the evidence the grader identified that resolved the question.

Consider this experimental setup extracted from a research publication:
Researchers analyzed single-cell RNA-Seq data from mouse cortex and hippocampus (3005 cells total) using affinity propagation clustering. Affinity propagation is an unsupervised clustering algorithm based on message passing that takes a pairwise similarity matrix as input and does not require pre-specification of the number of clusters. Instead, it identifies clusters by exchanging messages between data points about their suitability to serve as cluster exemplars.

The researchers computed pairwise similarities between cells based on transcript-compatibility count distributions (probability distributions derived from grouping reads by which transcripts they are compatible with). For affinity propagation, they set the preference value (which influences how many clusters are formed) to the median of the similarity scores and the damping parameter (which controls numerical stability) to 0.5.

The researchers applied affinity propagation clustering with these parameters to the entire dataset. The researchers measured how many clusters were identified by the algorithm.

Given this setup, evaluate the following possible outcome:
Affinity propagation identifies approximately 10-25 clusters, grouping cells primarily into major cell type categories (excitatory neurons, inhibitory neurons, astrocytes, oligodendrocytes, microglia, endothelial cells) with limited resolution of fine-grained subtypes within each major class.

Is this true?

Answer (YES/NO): NO